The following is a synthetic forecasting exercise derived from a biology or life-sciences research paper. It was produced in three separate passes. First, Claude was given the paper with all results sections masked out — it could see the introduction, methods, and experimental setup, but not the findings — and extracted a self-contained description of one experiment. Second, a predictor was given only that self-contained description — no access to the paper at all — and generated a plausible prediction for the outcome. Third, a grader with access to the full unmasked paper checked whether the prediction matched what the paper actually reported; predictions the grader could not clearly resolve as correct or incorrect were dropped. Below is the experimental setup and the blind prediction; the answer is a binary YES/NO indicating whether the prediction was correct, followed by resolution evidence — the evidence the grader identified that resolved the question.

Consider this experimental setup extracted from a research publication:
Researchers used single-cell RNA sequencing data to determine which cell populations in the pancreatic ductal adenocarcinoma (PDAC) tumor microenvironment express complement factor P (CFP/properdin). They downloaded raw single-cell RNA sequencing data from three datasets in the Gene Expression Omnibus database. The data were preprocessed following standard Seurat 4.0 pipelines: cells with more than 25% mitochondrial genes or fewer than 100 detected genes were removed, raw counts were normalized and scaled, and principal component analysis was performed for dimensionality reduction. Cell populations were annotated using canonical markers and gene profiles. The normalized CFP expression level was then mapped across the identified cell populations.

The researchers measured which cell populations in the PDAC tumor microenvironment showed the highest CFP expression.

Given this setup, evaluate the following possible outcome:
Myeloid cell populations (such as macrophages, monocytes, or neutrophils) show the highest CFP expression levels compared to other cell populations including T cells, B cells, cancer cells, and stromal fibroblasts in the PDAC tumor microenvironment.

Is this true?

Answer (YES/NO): YES